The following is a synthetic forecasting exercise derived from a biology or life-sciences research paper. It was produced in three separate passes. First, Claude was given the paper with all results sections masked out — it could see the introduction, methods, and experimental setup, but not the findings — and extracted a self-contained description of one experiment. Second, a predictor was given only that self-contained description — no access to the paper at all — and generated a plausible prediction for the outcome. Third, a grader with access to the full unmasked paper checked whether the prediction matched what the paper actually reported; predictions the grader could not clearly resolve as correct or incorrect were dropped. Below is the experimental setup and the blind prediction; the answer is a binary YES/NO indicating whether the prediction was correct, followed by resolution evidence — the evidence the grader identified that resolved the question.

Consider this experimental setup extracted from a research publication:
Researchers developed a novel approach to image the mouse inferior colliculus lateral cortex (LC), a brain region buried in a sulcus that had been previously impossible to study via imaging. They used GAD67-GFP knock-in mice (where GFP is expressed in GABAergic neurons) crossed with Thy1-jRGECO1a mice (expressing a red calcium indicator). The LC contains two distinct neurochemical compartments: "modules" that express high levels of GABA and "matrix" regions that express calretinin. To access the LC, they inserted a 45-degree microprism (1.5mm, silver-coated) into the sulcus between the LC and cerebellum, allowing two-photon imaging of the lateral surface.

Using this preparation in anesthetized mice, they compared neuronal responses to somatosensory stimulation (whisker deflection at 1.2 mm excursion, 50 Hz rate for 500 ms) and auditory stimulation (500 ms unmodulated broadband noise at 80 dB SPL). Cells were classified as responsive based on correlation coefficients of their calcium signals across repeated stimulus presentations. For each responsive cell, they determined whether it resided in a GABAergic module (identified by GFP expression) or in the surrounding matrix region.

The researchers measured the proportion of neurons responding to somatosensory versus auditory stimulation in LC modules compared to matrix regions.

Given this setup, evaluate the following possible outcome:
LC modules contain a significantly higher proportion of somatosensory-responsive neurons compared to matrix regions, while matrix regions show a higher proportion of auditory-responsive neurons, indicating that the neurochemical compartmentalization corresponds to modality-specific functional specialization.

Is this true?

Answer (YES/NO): YES